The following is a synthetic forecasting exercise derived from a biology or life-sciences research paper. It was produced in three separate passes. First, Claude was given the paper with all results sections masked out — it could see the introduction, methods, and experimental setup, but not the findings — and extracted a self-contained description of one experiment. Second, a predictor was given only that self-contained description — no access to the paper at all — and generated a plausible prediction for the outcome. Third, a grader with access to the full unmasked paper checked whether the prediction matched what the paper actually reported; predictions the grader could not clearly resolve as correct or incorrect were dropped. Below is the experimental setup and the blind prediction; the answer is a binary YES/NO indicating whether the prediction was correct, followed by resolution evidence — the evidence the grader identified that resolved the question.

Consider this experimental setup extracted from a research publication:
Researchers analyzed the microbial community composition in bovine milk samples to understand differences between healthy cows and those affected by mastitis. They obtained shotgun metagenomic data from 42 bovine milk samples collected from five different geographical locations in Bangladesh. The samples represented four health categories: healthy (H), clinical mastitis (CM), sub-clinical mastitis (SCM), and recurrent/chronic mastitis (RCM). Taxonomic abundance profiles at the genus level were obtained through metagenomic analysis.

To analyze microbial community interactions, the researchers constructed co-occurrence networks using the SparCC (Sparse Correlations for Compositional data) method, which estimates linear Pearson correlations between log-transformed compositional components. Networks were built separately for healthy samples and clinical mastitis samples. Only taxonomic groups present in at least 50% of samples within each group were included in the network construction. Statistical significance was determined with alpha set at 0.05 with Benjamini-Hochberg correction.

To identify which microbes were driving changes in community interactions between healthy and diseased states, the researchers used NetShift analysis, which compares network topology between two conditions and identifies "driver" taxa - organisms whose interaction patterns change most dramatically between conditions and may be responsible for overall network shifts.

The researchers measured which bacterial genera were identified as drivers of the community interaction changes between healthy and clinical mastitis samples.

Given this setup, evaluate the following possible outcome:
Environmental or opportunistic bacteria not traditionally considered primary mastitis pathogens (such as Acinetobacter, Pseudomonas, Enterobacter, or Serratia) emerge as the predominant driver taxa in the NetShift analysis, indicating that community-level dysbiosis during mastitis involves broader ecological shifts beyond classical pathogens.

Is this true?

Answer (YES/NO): NO